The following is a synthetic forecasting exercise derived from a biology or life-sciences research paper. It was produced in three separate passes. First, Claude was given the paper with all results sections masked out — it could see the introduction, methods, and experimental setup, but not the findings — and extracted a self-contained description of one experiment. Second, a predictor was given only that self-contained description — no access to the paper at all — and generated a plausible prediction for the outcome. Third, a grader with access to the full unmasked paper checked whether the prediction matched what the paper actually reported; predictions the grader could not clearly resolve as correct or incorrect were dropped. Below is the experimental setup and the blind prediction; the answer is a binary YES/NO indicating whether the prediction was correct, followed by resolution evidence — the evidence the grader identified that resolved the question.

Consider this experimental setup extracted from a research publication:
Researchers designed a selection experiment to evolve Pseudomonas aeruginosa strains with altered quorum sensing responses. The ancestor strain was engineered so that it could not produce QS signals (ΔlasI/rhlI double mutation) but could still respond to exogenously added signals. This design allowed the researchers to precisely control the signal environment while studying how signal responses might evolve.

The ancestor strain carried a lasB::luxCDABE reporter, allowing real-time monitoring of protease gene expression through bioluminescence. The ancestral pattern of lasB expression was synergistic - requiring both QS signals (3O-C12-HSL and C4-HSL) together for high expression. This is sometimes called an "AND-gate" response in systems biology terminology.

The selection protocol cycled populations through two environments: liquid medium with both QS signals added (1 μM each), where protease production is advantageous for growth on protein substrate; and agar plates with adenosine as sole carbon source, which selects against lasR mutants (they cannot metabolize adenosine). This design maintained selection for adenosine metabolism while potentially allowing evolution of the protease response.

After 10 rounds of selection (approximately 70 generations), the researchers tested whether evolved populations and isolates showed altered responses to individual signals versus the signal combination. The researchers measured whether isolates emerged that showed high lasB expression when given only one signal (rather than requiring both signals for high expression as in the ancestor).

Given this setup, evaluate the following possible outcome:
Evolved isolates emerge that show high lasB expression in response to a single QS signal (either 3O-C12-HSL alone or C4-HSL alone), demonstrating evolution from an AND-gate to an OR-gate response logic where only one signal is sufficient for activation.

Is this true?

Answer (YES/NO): NO